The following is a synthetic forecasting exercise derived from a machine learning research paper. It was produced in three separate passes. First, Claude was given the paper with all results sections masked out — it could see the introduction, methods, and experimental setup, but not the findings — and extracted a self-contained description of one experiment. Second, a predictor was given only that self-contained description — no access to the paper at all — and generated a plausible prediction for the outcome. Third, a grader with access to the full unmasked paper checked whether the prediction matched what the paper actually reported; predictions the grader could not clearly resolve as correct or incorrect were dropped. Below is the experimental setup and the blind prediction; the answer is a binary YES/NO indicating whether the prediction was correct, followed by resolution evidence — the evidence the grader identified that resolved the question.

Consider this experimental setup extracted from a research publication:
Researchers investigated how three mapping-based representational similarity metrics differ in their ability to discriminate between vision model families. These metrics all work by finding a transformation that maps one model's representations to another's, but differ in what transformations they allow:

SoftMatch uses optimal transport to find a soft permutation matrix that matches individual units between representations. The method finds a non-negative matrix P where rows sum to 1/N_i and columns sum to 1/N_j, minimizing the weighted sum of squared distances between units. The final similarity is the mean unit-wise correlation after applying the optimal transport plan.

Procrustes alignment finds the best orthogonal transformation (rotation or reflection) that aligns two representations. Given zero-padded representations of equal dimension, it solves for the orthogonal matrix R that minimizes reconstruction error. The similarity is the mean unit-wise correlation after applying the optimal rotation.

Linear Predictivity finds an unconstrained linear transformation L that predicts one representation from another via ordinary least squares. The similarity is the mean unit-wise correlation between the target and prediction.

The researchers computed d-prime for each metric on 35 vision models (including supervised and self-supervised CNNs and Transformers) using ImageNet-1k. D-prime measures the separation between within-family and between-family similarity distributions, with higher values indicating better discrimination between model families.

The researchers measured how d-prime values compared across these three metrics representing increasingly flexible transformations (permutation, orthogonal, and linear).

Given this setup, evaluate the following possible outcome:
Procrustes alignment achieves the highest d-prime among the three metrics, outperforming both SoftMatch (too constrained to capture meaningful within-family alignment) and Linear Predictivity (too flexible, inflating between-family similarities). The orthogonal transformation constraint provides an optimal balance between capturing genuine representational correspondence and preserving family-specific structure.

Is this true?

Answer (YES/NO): NO